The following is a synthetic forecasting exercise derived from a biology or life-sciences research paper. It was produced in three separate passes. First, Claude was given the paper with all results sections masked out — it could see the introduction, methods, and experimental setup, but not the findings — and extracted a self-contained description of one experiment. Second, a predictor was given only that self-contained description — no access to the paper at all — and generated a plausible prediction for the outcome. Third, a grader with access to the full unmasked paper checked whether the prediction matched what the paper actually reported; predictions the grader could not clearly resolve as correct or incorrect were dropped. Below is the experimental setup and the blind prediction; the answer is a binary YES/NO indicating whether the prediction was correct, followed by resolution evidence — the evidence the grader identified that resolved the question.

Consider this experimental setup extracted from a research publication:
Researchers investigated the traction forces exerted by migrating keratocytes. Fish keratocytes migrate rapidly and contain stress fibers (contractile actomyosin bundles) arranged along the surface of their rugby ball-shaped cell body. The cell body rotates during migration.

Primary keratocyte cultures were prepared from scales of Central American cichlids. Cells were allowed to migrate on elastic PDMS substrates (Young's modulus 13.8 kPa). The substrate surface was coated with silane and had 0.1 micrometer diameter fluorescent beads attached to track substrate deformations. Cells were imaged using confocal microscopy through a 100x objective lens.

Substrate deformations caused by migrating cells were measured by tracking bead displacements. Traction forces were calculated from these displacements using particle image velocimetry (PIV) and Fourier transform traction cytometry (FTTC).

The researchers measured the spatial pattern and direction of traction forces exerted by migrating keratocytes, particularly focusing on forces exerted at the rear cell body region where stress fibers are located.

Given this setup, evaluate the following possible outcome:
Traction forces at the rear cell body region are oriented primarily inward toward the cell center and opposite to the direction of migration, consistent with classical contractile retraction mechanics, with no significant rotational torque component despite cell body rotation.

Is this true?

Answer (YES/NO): NO